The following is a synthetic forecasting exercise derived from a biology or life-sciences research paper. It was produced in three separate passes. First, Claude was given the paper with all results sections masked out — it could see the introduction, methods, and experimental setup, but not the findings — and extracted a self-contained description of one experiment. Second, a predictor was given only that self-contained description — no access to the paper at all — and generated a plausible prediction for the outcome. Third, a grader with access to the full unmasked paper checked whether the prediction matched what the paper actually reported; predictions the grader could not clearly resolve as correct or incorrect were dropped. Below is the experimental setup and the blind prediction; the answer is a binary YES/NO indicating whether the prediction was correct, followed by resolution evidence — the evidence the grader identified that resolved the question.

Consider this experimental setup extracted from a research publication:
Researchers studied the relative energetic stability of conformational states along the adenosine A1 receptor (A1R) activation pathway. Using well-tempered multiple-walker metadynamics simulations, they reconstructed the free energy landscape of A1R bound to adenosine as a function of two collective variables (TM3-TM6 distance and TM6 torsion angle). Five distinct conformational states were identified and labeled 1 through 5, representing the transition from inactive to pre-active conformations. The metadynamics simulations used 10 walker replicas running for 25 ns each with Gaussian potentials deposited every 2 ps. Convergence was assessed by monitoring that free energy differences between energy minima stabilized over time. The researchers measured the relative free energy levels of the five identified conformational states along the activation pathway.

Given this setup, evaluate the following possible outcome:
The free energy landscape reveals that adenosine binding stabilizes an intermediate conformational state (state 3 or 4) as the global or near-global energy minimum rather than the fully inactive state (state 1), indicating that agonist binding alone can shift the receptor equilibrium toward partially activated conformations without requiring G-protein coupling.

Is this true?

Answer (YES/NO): NO